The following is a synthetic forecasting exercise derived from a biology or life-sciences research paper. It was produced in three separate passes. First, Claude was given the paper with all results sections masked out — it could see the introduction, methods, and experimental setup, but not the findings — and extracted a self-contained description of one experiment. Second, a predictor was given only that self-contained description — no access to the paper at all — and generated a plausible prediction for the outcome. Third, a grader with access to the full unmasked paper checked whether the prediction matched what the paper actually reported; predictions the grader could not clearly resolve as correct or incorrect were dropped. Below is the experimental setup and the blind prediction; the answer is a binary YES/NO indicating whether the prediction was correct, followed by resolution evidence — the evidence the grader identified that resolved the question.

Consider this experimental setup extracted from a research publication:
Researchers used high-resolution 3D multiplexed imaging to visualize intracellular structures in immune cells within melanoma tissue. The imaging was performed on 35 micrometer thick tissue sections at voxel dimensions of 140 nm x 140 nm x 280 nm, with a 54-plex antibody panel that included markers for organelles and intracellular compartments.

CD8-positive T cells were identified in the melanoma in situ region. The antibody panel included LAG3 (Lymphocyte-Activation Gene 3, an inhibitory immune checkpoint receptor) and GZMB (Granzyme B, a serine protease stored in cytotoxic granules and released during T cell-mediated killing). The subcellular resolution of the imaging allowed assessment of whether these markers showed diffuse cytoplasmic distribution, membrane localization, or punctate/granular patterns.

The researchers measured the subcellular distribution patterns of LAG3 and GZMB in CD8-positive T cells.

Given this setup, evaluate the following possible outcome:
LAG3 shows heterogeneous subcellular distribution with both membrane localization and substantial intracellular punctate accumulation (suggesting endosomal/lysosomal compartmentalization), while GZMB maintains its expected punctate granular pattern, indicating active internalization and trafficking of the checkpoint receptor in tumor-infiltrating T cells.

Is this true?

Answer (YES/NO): NO